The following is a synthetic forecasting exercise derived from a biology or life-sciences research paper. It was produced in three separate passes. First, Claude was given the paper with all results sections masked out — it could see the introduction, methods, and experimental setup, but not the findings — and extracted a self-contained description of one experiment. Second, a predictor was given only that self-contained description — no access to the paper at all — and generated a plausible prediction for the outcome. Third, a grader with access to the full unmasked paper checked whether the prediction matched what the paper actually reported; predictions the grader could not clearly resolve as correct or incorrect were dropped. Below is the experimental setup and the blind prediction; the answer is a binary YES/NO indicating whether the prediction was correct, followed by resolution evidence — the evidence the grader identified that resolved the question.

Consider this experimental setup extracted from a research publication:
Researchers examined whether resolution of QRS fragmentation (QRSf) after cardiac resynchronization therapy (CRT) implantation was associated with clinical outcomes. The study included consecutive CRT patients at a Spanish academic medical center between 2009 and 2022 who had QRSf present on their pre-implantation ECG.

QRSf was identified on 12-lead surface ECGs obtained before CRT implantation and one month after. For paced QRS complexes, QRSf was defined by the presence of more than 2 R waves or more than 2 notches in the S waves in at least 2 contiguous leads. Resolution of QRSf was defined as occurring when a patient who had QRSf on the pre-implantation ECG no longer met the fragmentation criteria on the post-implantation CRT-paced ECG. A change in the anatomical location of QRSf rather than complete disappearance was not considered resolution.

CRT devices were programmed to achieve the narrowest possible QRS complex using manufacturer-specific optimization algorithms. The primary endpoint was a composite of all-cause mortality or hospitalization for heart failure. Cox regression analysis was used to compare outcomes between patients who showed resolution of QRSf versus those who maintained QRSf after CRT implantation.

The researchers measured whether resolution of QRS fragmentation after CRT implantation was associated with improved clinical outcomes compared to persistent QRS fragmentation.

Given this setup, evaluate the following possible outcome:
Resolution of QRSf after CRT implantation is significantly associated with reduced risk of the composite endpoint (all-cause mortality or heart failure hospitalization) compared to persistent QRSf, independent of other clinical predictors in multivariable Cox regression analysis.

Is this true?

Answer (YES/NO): NO